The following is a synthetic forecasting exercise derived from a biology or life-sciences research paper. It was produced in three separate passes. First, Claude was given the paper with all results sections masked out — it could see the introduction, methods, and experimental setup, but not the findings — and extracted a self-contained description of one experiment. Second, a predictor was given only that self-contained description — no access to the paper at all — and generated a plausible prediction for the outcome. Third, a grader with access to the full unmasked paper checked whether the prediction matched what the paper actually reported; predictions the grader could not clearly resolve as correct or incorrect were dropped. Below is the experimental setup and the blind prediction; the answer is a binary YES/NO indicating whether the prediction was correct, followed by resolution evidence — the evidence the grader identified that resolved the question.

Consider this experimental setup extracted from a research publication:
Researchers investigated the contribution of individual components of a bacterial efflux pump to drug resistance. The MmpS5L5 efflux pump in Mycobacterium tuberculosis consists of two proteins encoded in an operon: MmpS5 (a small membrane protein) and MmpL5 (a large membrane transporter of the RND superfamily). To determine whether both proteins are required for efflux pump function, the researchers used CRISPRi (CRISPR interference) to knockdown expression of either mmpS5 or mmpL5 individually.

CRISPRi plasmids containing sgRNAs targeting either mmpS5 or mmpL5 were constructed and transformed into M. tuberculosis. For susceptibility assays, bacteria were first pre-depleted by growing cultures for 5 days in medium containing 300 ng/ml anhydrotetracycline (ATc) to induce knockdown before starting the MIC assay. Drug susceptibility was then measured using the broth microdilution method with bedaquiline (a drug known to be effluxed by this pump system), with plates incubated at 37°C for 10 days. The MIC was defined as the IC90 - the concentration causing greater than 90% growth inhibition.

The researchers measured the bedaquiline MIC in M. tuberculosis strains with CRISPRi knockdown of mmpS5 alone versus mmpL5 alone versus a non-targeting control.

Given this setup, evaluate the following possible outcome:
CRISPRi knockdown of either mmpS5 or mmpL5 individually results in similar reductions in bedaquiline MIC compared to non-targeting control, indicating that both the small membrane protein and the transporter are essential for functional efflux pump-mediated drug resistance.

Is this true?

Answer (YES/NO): YES